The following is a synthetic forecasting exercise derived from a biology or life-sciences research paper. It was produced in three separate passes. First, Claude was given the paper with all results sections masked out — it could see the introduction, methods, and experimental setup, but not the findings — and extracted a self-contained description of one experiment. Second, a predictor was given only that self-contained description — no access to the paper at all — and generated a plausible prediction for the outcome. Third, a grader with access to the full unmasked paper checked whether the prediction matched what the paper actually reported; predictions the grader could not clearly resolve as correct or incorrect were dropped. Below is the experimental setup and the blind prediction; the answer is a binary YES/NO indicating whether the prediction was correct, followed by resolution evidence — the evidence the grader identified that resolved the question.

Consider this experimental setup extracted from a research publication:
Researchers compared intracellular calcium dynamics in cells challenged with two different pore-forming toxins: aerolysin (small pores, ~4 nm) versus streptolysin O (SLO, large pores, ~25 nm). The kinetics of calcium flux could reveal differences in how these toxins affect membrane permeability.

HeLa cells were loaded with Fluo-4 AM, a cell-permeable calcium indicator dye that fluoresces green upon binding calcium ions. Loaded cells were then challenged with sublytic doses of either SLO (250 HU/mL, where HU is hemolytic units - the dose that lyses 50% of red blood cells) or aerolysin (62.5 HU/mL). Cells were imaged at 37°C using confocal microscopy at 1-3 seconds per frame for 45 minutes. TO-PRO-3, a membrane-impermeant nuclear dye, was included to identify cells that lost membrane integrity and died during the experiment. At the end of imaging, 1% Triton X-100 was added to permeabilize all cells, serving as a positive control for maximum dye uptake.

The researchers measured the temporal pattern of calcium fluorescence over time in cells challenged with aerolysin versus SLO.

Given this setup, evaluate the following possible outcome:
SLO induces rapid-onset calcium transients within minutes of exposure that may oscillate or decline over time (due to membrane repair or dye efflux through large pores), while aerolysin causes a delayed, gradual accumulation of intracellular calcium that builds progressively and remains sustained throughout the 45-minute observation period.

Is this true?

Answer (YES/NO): YES